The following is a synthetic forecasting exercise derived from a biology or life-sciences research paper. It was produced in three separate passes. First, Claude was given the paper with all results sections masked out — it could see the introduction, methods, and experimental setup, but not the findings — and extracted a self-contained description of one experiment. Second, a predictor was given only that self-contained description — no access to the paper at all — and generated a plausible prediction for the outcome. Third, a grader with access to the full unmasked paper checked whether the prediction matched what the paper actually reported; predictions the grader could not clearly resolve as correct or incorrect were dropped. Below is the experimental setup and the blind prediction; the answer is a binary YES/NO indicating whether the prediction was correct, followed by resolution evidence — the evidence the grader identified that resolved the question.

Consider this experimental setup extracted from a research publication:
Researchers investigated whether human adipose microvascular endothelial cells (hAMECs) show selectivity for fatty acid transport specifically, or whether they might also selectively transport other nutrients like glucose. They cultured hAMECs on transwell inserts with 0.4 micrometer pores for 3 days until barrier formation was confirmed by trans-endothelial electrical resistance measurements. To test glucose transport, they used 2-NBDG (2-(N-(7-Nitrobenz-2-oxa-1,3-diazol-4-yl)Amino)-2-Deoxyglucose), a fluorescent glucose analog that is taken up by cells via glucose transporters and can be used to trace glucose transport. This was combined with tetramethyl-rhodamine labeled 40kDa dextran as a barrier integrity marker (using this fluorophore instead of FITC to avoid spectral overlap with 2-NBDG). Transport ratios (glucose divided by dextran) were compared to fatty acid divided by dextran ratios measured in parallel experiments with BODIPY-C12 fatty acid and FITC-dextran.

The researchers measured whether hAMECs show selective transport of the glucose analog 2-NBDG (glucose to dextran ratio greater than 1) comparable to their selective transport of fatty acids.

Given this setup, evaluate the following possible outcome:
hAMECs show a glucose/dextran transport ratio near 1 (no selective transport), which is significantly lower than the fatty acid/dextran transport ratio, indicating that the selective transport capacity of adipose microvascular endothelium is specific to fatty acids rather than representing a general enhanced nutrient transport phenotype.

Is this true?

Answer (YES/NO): YES